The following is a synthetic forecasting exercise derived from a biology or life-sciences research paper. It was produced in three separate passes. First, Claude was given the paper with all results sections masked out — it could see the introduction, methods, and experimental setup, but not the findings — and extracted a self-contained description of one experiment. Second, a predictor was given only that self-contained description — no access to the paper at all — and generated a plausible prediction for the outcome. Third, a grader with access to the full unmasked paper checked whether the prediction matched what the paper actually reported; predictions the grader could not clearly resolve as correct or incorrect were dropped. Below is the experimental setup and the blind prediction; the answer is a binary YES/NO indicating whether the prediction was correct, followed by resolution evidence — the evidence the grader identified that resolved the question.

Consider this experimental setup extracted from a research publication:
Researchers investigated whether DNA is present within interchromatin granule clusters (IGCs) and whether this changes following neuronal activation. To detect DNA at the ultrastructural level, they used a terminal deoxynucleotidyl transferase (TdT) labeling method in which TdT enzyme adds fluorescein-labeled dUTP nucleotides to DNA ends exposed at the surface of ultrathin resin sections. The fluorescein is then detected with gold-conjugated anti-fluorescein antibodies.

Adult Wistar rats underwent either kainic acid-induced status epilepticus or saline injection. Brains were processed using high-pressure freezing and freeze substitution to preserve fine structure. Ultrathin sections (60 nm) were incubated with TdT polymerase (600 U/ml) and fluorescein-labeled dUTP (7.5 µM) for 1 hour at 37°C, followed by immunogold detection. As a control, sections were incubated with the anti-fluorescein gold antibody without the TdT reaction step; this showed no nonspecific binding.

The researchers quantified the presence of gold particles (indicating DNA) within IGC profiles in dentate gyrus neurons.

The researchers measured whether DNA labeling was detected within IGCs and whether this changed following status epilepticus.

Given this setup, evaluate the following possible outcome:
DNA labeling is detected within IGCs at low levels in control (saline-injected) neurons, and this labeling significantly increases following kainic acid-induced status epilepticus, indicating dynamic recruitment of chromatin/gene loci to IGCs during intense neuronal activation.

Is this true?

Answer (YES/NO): NO